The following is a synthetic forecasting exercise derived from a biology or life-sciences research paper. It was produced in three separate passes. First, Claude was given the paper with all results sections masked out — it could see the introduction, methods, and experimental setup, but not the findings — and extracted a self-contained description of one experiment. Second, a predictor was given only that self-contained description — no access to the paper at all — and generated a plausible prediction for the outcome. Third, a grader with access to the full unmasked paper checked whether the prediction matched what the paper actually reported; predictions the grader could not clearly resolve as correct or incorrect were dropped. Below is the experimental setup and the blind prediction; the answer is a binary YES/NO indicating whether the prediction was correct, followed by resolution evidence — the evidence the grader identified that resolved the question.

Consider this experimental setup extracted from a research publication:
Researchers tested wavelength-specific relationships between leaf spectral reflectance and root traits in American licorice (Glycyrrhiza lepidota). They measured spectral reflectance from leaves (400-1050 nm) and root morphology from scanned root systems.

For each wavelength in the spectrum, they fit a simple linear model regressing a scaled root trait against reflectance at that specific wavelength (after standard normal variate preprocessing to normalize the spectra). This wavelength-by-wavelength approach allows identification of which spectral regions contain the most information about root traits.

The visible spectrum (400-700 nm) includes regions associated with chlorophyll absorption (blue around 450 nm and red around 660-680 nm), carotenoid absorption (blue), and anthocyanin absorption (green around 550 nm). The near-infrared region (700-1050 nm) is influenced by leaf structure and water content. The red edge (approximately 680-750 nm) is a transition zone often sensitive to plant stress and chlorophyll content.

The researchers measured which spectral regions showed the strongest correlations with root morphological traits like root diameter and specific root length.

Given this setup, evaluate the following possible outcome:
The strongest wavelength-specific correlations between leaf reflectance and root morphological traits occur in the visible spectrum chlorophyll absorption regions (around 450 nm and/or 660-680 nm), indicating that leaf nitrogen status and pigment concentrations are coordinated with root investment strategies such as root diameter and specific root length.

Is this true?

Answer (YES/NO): NO